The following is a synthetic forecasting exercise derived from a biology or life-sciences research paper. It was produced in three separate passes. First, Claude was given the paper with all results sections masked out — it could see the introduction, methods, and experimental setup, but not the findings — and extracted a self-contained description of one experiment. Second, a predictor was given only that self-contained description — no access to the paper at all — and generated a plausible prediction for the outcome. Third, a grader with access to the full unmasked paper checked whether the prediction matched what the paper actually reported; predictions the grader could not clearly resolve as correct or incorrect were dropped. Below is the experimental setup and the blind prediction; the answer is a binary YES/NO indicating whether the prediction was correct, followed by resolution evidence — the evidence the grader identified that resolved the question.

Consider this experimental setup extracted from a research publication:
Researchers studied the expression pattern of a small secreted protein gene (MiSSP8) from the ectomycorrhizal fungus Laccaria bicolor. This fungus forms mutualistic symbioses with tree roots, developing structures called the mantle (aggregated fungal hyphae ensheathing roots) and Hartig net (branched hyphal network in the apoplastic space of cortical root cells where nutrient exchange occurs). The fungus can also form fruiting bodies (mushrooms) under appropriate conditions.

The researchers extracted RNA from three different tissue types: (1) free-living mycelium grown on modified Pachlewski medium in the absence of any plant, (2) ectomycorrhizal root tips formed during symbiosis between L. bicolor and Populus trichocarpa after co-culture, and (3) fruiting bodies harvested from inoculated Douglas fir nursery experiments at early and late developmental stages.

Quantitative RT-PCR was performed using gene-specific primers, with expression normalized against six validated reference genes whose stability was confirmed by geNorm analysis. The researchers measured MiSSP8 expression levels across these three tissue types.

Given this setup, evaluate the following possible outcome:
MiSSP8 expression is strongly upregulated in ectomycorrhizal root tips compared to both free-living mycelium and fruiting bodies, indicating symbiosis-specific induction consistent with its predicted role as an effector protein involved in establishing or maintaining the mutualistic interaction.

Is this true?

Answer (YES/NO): NO